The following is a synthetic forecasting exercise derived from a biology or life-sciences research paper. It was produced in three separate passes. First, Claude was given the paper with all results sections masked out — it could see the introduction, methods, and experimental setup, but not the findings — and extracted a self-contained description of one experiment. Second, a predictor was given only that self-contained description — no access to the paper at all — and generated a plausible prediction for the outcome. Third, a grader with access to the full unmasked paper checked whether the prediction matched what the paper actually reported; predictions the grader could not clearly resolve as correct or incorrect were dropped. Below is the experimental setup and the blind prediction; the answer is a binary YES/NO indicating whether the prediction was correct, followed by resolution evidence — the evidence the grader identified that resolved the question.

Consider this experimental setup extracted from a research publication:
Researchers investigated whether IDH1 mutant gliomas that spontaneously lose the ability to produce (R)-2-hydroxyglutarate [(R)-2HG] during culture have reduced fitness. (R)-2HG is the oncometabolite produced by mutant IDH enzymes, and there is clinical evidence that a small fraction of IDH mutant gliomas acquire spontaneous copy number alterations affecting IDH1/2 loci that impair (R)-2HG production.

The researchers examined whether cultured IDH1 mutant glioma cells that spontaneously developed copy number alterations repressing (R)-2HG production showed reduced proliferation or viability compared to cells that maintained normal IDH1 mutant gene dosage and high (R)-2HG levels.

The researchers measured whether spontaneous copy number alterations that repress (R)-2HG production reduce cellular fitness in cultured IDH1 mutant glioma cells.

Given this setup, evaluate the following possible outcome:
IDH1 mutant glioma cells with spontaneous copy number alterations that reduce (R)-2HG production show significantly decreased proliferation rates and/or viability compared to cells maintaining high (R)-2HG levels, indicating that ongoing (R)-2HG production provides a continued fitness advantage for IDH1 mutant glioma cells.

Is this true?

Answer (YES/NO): NO